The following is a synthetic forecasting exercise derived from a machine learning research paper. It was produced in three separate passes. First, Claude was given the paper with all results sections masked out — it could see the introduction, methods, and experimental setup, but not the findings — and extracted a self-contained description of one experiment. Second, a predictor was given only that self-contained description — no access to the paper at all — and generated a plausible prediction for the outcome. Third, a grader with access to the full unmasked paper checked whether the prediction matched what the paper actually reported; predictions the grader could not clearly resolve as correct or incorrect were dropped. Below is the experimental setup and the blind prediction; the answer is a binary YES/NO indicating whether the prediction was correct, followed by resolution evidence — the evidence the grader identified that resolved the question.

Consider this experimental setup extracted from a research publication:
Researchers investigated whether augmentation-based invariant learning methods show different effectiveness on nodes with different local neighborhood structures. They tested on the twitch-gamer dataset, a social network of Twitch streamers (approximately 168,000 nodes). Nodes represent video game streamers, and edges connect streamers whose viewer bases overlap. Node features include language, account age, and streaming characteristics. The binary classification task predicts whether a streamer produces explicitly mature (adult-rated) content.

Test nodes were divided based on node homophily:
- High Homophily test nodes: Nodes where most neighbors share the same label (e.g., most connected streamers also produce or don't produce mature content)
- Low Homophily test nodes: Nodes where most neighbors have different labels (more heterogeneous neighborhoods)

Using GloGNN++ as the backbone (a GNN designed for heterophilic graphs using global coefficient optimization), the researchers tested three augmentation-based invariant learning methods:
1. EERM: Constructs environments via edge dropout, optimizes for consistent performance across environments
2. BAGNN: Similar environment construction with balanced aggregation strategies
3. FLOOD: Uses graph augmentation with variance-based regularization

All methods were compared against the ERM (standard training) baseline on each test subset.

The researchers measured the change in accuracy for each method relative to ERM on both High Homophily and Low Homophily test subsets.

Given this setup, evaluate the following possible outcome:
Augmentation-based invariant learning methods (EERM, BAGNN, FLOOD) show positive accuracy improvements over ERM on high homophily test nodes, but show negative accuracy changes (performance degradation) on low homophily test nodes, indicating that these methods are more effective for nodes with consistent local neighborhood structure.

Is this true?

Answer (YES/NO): NO